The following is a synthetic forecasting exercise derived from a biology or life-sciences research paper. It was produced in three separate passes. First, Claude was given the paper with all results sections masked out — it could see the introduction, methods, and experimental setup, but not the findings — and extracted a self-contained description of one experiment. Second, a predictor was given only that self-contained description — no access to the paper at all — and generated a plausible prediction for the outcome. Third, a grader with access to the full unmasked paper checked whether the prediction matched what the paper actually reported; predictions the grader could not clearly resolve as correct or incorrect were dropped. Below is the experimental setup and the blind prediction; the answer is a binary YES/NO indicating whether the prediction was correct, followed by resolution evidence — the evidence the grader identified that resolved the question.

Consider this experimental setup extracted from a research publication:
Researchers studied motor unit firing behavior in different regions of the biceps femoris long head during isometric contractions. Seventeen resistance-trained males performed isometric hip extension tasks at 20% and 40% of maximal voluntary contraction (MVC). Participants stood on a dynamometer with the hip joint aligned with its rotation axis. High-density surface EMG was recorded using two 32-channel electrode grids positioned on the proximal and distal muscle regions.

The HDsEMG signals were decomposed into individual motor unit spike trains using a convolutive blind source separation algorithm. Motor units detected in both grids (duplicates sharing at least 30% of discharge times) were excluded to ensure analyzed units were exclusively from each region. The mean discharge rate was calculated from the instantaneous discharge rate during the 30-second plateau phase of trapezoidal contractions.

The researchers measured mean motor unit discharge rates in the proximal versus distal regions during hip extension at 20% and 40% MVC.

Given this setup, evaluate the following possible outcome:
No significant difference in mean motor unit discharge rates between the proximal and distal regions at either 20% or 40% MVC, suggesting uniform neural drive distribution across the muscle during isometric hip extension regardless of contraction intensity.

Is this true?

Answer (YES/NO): YES